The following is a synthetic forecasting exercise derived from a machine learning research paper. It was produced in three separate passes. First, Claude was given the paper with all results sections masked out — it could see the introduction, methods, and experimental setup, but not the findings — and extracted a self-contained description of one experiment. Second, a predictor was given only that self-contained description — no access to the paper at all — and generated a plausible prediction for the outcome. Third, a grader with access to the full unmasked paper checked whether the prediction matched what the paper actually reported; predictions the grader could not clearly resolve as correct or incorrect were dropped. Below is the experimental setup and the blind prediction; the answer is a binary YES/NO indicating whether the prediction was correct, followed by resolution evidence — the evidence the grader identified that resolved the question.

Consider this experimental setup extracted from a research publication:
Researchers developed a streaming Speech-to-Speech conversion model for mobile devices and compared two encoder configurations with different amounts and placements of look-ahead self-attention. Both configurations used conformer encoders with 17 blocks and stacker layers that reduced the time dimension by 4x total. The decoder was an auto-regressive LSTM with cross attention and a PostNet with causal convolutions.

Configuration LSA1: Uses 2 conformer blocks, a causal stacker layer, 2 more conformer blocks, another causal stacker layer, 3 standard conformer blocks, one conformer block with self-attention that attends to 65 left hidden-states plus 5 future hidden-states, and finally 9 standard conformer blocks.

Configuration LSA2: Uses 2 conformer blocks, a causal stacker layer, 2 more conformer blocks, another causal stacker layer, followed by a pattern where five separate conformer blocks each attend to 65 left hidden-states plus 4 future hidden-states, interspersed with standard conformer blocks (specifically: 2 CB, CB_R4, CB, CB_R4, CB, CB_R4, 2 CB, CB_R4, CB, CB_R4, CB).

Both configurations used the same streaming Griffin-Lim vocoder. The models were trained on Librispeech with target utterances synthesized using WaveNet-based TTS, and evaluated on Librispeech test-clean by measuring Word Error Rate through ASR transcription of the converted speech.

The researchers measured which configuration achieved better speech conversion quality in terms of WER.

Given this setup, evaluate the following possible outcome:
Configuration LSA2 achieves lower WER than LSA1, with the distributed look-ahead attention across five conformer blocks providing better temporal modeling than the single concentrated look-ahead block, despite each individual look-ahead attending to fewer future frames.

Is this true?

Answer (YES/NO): YES